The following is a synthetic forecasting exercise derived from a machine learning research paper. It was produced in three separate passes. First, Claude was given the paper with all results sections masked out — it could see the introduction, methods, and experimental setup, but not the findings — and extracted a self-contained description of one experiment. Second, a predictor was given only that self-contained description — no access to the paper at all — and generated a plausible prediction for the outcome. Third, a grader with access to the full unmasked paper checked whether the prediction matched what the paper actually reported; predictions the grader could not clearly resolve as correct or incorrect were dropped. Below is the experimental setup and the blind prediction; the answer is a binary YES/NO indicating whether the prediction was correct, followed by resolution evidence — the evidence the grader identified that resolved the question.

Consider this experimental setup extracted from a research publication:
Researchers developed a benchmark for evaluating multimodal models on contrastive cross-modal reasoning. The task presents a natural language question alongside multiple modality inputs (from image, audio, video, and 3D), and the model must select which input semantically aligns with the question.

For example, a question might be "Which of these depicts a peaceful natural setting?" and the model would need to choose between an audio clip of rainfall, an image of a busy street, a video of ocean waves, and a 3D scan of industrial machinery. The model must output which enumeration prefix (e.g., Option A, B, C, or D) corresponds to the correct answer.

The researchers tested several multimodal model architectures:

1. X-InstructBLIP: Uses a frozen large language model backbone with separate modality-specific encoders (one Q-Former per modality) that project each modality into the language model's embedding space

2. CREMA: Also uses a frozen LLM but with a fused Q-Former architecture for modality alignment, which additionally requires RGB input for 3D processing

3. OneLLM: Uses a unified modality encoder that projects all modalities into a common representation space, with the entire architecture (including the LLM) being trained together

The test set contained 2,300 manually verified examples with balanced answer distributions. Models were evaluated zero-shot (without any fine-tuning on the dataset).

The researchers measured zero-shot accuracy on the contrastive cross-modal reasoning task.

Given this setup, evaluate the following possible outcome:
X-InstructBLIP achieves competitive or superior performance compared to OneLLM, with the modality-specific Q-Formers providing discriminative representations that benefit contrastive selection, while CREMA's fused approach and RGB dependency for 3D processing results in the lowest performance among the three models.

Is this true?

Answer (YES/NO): NO